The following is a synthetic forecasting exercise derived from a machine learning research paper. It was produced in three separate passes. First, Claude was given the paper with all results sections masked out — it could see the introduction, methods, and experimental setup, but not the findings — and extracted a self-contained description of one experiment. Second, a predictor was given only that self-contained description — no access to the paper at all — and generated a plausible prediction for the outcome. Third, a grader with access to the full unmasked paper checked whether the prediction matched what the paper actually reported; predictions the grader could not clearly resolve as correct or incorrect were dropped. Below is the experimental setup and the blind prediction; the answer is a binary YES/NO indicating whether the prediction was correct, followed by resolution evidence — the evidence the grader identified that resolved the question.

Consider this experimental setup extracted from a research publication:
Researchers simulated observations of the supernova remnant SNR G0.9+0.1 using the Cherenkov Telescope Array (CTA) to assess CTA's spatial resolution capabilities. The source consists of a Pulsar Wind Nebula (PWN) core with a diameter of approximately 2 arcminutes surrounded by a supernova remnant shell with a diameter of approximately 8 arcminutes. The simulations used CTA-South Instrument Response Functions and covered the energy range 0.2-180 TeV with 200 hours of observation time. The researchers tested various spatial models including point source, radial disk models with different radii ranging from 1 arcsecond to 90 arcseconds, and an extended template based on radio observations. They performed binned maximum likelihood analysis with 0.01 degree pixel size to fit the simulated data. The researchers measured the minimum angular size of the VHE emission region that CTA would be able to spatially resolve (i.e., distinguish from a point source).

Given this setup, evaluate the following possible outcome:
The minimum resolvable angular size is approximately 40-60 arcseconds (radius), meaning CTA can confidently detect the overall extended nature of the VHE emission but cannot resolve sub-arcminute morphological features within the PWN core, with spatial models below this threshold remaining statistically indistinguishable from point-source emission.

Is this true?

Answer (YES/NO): NO